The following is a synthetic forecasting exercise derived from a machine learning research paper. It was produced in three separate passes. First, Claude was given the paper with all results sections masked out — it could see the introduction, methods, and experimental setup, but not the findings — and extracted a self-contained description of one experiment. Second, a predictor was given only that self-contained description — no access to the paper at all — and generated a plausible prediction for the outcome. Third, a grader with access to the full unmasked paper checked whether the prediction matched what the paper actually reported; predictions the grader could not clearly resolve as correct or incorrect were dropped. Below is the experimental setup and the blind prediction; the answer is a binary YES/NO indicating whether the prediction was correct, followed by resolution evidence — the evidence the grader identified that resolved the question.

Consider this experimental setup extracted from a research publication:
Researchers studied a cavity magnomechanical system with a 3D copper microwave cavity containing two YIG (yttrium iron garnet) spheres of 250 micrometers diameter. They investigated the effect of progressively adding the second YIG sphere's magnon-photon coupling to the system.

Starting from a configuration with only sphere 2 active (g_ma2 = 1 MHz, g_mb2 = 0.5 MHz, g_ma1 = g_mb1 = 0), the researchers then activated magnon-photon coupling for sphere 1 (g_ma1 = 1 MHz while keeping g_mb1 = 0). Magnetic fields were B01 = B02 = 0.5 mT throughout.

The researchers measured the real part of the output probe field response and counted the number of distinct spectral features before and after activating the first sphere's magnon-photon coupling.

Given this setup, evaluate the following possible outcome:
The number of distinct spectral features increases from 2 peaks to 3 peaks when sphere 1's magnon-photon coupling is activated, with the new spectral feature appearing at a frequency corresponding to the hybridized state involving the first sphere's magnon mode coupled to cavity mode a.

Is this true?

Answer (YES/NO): YES